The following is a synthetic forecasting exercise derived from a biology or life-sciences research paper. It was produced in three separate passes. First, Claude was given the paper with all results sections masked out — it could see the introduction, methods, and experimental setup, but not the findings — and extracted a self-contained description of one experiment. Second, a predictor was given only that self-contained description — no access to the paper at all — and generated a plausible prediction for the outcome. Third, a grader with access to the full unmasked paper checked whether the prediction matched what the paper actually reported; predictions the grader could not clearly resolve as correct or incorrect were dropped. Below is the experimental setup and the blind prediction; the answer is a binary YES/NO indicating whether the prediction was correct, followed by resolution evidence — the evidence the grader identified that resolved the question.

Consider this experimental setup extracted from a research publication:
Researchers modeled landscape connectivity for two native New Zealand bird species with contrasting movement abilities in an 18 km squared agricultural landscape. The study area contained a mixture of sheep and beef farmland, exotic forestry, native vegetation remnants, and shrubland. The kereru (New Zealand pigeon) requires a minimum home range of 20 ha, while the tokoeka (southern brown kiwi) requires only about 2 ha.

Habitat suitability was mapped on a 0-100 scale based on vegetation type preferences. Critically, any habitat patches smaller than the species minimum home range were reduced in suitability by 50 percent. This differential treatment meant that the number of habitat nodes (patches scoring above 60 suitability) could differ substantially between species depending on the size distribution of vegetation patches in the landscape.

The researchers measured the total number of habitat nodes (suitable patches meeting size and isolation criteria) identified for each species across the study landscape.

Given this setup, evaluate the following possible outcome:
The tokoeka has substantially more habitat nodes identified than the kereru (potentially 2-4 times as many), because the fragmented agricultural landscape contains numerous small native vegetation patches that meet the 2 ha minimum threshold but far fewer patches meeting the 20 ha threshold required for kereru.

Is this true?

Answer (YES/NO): NO